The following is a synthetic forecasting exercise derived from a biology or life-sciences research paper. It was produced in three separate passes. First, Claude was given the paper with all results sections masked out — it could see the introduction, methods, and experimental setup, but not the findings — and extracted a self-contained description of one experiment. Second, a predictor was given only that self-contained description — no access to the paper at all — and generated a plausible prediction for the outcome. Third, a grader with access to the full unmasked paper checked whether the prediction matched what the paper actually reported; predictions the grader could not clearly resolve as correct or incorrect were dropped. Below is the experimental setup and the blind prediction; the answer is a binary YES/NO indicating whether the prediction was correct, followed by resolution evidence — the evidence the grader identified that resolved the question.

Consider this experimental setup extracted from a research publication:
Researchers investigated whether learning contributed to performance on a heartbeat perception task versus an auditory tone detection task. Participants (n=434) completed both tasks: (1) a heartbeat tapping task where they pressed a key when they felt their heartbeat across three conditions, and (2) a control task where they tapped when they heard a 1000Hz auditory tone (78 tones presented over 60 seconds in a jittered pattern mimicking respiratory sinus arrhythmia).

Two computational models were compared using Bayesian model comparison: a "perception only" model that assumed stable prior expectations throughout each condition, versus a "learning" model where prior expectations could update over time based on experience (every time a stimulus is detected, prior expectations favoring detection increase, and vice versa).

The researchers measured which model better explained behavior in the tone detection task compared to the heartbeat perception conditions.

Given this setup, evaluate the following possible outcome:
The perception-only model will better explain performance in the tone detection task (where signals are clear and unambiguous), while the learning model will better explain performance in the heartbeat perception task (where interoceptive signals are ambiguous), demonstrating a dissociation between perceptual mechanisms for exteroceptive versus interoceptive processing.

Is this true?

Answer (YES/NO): NO